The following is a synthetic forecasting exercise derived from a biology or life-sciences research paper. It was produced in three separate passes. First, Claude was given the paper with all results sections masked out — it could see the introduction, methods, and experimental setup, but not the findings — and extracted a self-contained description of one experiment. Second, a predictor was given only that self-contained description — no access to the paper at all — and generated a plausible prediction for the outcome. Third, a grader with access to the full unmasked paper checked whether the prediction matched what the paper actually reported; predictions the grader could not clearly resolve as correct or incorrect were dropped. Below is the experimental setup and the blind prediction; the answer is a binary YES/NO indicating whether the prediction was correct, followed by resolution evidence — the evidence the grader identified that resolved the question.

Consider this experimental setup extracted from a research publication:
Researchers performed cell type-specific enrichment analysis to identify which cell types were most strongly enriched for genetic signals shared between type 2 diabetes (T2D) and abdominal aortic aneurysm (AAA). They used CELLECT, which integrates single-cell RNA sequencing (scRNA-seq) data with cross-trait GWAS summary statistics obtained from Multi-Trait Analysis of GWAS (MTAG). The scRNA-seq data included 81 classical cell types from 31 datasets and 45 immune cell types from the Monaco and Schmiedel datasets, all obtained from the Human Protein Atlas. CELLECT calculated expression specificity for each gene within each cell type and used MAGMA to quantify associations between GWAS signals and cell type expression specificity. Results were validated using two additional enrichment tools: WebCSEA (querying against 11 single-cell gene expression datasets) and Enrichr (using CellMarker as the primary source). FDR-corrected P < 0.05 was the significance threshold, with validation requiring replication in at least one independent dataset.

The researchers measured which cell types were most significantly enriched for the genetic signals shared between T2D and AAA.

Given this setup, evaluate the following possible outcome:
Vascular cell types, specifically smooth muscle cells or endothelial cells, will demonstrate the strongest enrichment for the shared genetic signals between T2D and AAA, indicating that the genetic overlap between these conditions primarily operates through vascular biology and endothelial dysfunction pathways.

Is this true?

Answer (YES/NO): NO